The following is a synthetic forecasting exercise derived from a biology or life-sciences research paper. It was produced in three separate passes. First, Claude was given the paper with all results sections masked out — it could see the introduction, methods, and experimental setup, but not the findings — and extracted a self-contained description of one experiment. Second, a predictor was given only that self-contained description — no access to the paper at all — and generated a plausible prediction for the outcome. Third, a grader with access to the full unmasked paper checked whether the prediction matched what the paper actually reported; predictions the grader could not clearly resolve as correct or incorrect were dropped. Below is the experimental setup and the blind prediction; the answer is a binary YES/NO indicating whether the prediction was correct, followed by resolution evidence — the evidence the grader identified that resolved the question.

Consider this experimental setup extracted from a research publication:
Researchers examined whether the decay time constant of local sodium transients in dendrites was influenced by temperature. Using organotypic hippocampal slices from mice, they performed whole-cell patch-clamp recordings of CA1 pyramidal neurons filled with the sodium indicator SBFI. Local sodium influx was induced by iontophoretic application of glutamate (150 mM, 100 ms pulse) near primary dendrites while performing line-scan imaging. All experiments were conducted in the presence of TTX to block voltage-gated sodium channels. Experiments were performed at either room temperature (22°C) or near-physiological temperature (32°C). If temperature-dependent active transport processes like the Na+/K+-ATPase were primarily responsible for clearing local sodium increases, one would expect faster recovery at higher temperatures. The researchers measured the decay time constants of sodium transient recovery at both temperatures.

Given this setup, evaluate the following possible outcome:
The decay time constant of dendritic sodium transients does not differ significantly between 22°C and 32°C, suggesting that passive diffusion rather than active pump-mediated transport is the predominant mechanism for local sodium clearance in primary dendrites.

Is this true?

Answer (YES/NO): YES